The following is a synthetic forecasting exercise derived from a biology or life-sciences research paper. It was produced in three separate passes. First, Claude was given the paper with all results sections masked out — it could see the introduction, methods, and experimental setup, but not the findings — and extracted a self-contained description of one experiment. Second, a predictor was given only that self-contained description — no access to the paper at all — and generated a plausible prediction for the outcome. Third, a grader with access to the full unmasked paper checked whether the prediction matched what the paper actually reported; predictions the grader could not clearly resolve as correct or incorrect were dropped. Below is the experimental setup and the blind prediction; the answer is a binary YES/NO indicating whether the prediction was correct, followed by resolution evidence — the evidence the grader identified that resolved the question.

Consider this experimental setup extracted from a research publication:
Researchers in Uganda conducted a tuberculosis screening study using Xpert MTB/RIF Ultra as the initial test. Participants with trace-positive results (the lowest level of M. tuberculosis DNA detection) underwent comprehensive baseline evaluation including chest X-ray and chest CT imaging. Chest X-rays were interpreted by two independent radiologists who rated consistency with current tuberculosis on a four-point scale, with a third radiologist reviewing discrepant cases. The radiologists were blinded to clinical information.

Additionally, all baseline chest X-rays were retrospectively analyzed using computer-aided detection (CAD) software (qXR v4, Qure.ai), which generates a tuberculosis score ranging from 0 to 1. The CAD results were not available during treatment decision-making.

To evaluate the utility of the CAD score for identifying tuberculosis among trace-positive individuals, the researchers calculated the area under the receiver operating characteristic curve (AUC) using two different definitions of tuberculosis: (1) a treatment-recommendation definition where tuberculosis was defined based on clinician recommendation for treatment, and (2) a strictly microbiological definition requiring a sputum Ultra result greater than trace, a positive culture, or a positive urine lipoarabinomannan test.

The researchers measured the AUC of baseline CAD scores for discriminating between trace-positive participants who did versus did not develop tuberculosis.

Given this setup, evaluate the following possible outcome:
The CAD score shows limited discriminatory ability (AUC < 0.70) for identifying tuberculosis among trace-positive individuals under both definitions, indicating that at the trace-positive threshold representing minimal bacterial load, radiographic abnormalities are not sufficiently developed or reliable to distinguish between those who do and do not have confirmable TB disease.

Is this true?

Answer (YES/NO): NO